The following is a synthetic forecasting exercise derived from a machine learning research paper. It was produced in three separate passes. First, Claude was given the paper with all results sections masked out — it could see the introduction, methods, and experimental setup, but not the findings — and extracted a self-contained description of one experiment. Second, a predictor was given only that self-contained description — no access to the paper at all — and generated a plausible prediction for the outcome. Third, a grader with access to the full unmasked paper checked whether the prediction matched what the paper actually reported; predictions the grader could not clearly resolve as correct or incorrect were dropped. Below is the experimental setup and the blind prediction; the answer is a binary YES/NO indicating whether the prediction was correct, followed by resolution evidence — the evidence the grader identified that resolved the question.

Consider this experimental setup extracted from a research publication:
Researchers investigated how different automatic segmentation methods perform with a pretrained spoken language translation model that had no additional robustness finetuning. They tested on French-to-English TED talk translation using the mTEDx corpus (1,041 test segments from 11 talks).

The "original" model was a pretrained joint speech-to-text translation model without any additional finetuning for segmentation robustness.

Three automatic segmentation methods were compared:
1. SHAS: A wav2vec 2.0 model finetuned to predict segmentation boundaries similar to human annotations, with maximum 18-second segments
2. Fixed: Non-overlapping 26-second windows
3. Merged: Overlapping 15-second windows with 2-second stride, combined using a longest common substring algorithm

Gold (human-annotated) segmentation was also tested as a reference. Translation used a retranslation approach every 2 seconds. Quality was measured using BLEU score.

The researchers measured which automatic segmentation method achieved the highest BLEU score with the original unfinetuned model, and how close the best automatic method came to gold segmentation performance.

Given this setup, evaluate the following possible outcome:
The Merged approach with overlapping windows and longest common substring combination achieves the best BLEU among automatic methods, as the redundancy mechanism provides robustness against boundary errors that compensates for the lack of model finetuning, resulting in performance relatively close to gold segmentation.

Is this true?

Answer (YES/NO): NO